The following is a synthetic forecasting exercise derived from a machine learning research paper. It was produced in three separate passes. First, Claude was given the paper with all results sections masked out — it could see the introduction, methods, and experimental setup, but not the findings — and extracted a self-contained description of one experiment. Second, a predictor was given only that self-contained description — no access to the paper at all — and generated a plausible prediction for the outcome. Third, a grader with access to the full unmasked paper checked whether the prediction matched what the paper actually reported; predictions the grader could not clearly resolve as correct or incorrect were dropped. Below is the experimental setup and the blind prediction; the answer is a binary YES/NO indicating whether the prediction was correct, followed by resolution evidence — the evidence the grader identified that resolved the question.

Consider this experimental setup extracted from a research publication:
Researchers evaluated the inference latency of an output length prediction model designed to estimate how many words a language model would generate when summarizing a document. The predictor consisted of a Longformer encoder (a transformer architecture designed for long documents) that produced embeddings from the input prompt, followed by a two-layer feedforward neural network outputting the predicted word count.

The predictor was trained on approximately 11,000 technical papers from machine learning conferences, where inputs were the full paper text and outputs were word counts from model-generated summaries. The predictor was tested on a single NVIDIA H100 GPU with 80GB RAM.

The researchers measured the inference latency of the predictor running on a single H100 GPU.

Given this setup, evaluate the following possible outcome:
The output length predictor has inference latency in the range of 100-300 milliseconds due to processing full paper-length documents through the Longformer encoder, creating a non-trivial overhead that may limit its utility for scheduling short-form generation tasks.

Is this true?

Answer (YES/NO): NO